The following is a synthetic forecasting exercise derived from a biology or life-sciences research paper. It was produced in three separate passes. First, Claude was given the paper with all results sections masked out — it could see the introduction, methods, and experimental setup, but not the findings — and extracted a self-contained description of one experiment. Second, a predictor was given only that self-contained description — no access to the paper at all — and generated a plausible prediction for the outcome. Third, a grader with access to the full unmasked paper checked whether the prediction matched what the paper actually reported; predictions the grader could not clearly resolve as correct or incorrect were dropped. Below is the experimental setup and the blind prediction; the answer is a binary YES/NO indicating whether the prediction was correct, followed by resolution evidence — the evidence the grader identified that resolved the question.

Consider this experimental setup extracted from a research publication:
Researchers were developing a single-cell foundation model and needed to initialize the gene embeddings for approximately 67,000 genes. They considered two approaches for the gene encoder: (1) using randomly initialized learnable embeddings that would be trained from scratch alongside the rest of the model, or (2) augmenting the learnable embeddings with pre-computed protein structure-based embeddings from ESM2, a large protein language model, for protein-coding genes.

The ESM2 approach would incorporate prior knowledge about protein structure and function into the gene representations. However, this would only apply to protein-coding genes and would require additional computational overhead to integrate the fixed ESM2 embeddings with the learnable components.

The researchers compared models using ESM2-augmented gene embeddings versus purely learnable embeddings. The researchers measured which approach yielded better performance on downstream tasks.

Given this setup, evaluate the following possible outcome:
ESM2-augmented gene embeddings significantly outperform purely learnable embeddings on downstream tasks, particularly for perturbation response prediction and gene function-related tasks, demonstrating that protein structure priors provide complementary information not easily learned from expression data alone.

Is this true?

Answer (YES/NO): NO